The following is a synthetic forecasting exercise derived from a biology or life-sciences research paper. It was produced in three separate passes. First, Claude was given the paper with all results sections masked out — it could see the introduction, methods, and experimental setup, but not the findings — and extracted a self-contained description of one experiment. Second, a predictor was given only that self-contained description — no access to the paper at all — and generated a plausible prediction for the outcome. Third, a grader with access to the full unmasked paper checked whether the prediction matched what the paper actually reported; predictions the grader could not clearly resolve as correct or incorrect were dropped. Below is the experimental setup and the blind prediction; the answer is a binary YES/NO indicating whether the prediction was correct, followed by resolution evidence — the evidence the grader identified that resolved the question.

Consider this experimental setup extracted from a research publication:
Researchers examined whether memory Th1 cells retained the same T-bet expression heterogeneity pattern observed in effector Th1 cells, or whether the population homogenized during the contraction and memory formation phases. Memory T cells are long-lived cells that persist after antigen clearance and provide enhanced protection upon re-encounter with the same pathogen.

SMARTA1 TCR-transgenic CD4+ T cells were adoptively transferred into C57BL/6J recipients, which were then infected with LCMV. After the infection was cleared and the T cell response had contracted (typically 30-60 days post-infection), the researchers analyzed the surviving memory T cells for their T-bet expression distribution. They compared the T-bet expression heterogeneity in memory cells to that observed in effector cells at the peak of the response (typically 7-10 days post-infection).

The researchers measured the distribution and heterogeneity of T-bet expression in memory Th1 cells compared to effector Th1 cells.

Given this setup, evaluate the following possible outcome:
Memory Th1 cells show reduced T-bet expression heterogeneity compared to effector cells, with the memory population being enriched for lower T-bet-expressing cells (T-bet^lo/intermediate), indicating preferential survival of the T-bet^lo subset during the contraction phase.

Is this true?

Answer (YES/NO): NO